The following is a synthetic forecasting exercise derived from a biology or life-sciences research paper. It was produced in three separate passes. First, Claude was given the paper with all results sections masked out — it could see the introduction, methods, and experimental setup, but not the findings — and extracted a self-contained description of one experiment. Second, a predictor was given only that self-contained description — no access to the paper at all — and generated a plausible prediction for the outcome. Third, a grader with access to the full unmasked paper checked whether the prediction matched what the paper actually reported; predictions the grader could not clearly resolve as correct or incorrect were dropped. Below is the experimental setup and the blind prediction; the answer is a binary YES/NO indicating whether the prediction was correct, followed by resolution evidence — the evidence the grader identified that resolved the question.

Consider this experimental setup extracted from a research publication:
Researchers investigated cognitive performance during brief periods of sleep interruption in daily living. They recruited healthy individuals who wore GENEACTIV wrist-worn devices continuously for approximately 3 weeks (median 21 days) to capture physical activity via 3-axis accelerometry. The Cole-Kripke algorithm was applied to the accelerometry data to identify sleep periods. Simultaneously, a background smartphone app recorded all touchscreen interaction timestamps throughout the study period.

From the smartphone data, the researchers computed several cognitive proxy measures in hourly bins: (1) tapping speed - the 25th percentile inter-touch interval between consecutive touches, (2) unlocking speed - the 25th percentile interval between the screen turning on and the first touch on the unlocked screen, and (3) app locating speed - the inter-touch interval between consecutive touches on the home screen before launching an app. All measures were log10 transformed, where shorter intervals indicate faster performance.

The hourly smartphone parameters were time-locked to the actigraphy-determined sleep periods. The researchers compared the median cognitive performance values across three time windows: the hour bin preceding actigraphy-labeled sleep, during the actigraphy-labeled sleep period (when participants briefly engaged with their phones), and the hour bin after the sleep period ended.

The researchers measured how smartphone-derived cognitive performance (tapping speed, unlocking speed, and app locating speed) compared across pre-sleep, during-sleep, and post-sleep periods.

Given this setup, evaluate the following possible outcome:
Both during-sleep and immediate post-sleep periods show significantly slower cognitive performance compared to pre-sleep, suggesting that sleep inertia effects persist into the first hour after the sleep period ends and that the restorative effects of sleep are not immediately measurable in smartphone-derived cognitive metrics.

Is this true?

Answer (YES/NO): NO